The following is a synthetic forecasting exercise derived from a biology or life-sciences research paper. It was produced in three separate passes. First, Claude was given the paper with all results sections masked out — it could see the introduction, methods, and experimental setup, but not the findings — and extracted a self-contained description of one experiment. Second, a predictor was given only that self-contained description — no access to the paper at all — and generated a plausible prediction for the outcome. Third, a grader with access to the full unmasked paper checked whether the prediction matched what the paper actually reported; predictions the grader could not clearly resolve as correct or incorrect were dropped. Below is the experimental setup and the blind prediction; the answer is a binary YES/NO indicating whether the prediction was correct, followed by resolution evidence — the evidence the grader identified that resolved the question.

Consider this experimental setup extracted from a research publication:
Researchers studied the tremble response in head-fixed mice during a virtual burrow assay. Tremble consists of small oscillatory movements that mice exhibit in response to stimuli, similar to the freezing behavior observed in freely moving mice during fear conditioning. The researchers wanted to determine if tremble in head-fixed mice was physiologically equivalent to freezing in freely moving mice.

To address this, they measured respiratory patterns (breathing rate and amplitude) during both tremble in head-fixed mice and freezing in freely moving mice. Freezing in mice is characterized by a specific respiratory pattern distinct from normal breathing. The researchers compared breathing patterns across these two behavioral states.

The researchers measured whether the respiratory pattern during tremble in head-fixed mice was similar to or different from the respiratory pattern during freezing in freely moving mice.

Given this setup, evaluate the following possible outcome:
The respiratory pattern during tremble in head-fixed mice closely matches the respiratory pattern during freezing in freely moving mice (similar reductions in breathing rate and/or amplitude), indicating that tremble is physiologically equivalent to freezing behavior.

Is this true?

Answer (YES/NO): YES